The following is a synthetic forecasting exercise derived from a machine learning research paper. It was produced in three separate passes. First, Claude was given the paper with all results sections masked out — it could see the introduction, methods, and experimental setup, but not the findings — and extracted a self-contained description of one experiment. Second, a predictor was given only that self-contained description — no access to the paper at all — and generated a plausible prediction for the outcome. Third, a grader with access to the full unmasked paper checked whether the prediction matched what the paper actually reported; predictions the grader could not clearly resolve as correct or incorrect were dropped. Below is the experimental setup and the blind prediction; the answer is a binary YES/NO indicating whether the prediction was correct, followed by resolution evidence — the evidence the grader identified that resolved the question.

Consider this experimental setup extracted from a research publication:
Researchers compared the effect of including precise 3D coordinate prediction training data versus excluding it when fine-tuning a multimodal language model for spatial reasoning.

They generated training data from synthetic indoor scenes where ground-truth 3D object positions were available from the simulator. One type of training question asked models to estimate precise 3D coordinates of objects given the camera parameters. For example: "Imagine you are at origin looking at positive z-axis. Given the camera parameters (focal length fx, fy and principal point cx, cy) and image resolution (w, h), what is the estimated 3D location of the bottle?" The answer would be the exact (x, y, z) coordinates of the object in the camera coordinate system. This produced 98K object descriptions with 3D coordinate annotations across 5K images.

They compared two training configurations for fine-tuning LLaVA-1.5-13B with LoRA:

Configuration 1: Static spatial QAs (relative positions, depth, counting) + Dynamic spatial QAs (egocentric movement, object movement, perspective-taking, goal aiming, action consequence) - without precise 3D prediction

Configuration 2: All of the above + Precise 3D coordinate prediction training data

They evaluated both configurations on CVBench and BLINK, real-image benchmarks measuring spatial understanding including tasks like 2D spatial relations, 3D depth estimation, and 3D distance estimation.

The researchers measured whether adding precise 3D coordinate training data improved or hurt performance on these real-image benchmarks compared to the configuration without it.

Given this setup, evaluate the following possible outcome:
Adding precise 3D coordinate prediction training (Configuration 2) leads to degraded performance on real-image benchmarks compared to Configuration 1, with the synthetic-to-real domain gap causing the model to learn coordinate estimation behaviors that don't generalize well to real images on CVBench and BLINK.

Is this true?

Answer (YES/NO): NO